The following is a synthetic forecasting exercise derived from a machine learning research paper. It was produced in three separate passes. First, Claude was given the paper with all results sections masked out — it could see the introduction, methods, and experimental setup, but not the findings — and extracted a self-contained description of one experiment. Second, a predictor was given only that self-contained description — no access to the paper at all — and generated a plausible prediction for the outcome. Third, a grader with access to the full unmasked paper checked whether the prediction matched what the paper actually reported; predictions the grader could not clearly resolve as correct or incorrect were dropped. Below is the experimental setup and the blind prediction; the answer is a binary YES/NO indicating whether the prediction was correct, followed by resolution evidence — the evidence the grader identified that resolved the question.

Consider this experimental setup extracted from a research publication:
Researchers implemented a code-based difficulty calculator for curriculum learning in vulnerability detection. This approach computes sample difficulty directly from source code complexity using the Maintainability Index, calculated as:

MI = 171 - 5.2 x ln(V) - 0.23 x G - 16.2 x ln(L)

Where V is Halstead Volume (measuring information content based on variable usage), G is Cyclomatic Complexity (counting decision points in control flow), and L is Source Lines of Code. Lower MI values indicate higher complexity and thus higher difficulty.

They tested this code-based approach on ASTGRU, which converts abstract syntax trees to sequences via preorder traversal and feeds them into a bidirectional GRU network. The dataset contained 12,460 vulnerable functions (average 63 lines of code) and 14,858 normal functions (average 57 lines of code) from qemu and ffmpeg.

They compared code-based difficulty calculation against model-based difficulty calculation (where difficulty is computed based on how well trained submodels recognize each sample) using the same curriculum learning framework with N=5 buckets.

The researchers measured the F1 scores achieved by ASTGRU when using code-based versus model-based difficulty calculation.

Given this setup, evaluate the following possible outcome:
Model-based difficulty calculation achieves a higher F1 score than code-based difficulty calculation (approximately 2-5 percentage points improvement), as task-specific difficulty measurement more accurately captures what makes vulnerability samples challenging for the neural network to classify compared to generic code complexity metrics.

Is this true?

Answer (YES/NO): YES